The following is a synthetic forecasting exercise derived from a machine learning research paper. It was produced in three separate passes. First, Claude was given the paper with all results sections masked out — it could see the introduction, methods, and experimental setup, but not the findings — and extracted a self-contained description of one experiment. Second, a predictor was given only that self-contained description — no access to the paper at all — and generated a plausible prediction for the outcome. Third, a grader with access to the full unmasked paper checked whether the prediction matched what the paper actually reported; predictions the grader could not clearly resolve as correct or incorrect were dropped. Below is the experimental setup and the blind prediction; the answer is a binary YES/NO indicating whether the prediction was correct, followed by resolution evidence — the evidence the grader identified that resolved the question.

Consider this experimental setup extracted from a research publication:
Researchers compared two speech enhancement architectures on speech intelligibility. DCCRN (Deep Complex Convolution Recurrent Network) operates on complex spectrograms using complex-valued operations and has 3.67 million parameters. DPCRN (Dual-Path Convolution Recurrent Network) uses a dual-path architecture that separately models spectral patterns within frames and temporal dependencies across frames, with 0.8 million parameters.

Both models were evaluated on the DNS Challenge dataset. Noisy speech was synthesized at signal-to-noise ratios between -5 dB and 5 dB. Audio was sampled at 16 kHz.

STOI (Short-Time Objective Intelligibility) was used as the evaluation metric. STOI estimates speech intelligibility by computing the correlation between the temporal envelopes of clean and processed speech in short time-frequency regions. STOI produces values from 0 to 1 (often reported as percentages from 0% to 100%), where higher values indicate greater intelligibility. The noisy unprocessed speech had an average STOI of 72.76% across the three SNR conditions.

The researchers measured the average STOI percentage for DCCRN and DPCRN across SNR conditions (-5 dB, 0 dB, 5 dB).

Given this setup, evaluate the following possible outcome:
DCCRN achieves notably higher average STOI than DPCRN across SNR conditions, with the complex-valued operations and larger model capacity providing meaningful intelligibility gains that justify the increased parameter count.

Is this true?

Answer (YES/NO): NO